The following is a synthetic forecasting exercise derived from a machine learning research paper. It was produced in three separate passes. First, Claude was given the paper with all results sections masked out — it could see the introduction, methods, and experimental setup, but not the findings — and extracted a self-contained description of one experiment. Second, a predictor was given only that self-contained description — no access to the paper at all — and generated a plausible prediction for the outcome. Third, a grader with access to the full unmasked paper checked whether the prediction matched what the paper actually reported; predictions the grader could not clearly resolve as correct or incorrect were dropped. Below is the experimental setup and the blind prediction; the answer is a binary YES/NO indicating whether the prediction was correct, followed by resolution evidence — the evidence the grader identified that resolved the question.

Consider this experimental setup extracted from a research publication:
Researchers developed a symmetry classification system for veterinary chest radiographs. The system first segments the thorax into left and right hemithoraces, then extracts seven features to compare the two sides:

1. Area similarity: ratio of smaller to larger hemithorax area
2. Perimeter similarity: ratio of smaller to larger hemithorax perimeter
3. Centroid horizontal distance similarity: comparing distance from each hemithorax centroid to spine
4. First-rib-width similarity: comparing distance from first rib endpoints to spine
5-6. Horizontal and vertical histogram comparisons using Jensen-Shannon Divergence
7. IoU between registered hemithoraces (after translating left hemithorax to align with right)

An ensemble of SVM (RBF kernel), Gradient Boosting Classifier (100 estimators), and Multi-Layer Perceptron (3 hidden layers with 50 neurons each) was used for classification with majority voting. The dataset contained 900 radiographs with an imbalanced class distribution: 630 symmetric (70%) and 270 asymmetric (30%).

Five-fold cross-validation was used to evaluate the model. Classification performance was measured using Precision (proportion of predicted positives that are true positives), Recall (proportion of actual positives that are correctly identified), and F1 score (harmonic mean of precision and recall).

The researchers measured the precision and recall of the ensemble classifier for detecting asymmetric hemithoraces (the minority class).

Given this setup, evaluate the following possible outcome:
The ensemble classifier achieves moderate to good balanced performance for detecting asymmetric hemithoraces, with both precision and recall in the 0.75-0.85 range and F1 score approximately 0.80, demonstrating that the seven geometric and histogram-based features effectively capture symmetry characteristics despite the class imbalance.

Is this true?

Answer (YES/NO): NO